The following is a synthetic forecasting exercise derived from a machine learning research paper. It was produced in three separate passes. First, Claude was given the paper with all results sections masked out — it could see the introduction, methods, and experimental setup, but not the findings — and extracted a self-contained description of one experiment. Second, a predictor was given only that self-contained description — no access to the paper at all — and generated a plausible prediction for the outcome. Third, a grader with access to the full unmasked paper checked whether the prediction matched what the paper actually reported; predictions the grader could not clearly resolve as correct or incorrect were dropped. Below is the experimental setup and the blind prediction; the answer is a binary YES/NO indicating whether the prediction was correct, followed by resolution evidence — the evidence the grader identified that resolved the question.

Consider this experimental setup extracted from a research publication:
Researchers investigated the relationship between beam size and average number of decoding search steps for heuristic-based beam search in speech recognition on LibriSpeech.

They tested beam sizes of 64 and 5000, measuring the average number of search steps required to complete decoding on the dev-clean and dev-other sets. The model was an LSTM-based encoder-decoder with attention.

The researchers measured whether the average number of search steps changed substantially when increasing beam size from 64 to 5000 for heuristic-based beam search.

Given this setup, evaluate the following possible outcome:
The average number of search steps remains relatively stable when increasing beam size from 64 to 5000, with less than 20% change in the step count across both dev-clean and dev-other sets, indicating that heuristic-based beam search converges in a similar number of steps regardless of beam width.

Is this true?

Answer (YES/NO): NO